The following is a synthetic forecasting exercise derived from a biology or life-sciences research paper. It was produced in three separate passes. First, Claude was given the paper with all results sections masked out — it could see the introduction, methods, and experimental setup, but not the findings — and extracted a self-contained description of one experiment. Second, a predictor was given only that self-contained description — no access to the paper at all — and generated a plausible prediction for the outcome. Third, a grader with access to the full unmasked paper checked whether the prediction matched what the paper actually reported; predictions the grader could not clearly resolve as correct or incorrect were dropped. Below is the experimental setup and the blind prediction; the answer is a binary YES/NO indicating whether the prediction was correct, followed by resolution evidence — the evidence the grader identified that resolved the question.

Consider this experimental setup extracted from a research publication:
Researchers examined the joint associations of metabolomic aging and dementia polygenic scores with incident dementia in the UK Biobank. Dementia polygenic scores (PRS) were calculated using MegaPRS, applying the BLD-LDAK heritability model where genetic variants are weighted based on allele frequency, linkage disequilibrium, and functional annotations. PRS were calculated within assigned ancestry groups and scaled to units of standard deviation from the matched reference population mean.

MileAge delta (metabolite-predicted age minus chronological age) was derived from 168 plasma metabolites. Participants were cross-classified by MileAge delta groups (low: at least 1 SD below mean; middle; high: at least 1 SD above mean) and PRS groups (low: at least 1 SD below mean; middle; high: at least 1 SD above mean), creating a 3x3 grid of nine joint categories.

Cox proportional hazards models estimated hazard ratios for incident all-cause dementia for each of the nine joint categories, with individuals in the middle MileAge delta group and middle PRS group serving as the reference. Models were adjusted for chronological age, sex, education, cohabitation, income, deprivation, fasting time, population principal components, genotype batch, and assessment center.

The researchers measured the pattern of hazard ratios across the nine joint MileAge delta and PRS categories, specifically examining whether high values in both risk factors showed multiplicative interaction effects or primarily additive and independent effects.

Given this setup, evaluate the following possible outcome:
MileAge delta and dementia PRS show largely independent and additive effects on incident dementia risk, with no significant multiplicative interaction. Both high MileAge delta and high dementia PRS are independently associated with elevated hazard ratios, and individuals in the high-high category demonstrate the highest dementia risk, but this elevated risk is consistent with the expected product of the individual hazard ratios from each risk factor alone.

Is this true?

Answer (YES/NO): YES